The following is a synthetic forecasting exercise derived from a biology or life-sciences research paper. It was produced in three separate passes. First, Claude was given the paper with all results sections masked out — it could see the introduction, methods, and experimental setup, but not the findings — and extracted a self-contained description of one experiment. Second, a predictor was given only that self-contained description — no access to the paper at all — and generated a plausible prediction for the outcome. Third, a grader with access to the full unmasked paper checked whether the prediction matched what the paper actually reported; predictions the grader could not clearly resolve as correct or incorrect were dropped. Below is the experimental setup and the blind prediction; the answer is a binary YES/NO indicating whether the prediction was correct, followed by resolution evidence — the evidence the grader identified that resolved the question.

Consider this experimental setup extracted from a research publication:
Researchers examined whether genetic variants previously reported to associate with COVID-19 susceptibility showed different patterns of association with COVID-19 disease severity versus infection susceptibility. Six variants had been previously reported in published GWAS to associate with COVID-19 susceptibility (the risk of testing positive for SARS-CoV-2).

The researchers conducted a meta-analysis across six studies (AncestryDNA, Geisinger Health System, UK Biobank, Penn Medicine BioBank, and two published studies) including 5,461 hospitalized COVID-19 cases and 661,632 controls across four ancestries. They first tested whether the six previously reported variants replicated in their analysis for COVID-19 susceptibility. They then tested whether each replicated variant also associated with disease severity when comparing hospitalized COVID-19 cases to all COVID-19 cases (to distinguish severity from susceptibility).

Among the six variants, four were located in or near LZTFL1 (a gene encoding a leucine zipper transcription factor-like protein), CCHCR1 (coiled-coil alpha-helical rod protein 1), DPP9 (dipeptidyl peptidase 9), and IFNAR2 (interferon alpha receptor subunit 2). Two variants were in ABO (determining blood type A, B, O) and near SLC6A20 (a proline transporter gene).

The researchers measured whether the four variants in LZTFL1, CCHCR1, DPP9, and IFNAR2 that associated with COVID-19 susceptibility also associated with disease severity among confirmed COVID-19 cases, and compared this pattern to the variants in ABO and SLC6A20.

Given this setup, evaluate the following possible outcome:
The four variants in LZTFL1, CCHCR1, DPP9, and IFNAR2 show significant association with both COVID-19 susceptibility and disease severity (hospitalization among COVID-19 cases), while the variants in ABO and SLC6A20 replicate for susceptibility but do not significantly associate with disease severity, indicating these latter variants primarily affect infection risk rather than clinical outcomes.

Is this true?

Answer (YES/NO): YES